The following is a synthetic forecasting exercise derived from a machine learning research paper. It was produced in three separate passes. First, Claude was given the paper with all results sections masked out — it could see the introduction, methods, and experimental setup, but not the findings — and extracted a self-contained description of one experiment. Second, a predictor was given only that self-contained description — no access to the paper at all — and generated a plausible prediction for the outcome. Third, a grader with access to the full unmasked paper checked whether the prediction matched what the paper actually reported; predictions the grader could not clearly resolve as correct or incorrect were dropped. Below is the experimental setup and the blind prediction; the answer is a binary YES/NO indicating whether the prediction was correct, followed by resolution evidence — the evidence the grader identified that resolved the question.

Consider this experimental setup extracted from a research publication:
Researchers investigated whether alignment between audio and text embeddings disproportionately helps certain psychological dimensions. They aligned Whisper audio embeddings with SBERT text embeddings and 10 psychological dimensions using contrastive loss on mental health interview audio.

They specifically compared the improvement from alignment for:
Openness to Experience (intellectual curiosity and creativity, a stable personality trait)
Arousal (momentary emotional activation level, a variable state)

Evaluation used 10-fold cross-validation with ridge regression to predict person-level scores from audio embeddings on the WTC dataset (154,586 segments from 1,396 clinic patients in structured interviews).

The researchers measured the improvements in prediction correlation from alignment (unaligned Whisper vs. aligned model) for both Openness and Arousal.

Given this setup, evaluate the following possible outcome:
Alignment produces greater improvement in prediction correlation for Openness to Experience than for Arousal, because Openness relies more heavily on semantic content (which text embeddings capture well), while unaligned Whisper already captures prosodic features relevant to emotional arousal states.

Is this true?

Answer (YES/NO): YES